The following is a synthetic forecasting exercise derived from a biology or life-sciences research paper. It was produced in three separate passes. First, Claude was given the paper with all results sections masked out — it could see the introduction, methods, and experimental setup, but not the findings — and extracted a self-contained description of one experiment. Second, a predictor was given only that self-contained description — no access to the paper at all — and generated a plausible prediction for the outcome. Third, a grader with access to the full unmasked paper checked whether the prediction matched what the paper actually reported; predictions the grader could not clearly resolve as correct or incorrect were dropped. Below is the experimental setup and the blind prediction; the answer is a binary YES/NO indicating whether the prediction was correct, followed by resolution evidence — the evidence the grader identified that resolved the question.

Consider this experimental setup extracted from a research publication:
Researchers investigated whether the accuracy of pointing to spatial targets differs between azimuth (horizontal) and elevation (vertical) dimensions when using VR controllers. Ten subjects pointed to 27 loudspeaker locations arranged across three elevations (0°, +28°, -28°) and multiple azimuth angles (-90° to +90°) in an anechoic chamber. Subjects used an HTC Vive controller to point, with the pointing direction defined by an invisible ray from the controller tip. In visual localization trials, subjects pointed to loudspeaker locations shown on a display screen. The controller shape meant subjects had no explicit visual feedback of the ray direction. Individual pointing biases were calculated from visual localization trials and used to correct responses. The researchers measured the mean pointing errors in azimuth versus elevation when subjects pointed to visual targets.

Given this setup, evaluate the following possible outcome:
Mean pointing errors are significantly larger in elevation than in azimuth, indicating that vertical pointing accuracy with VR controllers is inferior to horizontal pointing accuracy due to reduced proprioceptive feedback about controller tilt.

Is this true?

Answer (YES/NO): YES